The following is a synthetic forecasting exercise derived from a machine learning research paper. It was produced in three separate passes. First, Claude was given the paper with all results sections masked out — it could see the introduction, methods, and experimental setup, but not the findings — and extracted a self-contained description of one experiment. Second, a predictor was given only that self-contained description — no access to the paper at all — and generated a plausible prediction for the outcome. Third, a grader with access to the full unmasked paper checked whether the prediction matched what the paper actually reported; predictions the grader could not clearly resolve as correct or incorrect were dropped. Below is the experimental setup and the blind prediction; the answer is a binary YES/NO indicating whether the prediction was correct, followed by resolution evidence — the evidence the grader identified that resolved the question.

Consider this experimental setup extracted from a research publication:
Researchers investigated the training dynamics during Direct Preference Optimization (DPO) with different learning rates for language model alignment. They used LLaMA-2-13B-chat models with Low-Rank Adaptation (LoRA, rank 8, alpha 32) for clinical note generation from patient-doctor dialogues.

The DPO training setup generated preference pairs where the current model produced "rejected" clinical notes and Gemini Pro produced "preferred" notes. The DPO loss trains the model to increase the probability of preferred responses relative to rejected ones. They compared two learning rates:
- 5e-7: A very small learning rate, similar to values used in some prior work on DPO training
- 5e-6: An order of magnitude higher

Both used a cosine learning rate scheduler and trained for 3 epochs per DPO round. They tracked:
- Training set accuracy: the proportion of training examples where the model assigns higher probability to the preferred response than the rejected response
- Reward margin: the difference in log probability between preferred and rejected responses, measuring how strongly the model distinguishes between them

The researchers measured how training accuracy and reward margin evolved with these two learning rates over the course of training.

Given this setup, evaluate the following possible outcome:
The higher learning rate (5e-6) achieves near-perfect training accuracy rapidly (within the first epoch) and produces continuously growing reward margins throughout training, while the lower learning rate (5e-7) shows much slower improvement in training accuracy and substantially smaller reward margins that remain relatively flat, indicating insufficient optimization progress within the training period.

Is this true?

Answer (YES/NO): NO